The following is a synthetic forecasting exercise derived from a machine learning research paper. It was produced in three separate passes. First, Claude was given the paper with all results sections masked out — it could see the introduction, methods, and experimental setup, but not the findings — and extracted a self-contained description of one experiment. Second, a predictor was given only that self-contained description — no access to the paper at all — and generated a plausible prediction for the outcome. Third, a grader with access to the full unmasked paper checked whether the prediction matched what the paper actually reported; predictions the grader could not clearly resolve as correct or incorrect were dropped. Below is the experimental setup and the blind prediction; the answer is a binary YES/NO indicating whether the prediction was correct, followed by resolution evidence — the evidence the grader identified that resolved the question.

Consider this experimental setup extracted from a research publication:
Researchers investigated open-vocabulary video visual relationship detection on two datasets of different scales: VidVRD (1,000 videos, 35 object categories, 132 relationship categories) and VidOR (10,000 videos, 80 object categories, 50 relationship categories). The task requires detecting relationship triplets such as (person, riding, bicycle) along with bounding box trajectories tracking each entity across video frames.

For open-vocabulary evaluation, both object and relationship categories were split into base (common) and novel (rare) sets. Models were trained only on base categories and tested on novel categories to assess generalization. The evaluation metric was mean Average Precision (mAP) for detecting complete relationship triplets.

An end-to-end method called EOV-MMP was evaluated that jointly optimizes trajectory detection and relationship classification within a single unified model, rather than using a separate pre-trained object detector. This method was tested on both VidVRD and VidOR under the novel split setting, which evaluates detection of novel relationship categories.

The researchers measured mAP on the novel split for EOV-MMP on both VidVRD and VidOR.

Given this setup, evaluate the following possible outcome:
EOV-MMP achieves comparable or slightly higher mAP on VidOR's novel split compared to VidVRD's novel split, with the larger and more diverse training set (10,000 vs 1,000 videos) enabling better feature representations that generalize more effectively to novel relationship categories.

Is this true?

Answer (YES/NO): NO